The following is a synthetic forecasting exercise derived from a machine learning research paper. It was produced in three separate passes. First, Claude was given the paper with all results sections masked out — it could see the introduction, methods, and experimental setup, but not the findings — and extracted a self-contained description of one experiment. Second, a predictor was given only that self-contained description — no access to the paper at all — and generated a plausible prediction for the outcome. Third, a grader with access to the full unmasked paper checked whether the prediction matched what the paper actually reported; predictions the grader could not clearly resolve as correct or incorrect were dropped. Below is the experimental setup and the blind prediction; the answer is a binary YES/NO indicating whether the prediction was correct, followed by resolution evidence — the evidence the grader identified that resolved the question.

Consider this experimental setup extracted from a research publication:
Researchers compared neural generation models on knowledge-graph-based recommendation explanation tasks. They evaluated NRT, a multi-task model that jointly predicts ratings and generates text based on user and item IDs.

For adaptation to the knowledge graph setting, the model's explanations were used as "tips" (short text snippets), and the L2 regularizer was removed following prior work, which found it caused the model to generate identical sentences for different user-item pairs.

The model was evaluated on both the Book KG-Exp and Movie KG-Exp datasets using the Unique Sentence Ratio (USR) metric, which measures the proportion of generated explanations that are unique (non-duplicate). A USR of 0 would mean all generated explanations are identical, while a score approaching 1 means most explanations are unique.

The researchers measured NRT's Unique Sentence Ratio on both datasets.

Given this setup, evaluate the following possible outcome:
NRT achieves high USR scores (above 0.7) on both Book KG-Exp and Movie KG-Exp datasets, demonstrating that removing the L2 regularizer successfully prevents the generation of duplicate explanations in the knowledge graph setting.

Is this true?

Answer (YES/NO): NO